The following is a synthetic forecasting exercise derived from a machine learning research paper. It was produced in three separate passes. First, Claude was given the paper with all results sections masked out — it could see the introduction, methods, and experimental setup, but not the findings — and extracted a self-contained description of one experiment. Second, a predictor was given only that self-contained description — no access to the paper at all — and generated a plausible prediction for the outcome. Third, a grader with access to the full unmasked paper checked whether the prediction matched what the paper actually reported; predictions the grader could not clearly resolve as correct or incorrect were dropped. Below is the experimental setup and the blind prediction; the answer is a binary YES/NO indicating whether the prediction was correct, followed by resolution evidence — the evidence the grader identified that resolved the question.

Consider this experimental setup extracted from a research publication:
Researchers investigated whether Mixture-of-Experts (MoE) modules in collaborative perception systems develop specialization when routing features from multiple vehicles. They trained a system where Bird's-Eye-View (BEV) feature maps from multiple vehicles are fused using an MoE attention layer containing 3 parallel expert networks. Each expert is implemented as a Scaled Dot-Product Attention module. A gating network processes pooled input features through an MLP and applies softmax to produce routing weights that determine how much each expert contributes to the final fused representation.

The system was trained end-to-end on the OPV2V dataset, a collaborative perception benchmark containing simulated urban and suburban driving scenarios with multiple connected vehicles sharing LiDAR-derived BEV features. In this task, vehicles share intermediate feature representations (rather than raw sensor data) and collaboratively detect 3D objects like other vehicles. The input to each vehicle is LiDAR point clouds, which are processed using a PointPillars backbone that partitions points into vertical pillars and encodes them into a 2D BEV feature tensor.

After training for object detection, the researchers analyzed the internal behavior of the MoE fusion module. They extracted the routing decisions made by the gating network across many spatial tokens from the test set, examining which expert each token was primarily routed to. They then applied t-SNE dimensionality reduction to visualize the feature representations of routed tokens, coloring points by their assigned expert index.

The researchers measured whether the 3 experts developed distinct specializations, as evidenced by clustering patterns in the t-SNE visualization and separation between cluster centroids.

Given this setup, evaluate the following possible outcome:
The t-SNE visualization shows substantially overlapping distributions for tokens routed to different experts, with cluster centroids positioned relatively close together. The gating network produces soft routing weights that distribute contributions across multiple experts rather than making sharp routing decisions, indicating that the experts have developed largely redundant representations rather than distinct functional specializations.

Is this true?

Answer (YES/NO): NO